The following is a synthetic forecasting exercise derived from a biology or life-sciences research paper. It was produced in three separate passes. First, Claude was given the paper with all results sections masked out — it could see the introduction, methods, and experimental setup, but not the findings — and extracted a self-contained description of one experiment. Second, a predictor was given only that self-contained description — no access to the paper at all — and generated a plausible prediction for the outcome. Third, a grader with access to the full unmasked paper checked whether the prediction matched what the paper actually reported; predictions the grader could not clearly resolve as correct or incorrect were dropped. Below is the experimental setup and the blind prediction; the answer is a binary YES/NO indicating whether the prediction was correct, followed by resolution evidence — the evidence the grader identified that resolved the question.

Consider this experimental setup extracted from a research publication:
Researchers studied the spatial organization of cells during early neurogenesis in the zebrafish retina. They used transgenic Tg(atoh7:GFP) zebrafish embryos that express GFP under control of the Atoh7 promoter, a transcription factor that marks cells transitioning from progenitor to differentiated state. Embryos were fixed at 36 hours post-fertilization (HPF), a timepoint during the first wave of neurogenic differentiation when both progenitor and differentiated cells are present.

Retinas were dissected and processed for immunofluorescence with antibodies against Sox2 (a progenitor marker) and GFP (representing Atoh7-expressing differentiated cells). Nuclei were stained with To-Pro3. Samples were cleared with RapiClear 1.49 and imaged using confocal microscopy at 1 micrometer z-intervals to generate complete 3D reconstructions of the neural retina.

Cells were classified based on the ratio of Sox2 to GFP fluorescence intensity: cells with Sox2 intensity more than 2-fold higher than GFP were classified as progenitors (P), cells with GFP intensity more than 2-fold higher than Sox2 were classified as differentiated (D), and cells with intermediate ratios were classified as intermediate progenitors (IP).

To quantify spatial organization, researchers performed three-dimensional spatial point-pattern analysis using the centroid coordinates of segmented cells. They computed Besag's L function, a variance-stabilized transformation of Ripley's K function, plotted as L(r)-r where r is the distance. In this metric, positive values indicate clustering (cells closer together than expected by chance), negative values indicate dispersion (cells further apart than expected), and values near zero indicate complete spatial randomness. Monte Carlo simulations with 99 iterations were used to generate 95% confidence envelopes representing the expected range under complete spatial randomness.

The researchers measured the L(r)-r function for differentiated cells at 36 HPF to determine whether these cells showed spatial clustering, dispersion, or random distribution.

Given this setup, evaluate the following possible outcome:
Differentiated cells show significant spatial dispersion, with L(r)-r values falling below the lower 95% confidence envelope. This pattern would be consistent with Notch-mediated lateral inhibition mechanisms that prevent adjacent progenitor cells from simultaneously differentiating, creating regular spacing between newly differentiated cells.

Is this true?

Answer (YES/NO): NO